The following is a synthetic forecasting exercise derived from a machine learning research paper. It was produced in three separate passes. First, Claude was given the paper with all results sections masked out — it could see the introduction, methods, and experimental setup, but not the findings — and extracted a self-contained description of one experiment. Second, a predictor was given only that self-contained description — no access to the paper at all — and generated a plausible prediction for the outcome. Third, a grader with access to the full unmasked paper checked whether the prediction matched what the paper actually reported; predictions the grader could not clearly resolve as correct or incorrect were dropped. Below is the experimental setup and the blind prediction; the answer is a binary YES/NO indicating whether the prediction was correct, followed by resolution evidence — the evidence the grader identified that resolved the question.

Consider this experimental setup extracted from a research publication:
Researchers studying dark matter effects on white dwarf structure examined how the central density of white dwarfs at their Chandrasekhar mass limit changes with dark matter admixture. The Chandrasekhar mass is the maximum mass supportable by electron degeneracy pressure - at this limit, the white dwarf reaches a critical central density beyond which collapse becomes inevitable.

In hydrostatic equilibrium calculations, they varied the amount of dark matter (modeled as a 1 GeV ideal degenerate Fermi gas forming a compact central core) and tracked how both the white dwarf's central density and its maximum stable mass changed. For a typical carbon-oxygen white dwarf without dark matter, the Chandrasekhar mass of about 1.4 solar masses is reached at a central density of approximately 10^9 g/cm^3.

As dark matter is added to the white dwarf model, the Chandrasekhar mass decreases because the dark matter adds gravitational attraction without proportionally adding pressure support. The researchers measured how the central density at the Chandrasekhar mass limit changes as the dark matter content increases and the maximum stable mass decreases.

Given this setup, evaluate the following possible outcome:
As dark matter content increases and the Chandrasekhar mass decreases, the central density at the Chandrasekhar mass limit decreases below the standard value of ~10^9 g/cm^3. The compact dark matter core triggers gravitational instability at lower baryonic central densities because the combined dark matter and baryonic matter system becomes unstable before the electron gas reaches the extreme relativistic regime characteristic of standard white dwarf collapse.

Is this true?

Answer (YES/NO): NO